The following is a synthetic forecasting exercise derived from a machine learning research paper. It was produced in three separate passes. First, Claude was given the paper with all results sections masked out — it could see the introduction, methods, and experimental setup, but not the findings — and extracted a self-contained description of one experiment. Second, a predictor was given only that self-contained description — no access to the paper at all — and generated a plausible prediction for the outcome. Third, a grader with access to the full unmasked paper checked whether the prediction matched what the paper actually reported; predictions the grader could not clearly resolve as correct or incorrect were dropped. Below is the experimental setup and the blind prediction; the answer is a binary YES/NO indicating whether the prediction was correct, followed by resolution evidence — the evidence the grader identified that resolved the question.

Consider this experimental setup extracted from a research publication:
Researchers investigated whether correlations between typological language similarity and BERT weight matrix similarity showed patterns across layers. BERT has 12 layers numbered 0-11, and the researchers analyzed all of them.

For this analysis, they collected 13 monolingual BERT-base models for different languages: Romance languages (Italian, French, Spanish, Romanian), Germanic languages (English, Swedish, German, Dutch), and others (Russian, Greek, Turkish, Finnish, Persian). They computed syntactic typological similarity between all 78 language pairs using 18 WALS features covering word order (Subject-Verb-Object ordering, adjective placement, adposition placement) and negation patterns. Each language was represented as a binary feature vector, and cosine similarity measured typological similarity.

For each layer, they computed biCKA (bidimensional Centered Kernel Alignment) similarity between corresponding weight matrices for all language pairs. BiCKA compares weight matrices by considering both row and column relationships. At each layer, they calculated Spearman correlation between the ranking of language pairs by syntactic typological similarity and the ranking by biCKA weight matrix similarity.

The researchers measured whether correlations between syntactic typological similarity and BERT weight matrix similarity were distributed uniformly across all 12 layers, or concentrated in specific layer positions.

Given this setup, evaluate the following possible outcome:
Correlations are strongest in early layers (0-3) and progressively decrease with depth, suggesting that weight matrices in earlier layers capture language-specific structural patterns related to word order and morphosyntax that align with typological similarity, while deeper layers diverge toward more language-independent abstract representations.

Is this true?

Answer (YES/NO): NO